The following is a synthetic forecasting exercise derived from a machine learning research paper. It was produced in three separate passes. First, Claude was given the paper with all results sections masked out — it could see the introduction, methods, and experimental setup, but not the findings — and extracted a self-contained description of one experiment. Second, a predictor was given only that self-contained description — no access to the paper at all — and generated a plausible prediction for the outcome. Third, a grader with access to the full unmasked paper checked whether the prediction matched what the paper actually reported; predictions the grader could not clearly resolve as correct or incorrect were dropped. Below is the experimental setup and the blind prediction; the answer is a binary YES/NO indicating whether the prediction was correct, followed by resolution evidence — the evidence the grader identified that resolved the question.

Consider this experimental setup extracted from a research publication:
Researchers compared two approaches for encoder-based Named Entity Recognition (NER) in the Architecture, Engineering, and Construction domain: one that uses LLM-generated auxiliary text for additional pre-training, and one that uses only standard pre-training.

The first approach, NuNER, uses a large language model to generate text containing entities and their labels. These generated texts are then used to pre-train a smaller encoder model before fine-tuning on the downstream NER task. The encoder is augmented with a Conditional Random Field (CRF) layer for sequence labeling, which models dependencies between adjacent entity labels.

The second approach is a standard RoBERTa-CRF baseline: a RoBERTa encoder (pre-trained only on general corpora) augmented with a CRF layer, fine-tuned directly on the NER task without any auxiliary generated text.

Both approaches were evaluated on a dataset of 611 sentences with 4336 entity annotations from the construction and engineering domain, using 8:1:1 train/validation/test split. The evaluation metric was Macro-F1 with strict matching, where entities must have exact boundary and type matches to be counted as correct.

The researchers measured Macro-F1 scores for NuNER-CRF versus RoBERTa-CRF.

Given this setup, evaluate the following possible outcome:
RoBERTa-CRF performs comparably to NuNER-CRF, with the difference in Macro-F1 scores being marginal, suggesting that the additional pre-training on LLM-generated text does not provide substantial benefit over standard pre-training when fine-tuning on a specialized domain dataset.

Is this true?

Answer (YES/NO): YES